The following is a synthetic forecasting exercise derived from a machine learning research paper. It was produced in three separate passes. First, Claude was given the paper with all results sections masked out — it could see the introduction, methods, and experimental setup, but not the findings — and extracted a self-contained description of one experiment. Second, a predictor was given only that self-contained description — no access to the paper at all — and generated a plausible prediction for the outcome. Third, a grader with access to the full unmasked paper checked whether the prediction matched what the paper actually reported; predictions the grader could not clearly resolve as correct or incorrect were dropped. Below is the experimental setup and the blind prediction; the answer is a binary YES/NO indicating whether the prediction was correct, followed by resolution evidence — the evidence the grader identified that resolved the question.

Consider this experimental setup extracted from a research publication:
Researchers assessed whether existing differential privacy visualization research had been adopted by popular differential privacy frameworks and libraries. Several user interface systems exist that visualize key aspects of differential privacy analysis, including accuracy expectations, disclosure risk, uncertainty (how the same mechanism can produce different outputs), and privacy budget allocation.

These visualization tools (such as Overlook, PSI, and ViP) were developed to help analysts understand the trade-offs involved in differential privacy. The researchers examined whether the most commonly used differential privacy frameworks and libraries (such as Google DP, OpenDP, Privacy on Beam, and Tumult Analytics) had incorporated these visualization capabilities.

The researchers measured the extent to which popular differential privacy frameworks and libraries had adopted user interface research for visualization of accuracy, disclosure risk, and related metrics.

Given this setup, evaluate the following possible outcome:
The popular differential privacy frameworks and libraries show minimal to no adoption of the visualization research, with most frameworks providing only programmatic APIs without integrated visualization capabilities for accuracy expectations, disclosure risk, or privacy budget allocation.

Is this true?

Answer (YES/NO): YES